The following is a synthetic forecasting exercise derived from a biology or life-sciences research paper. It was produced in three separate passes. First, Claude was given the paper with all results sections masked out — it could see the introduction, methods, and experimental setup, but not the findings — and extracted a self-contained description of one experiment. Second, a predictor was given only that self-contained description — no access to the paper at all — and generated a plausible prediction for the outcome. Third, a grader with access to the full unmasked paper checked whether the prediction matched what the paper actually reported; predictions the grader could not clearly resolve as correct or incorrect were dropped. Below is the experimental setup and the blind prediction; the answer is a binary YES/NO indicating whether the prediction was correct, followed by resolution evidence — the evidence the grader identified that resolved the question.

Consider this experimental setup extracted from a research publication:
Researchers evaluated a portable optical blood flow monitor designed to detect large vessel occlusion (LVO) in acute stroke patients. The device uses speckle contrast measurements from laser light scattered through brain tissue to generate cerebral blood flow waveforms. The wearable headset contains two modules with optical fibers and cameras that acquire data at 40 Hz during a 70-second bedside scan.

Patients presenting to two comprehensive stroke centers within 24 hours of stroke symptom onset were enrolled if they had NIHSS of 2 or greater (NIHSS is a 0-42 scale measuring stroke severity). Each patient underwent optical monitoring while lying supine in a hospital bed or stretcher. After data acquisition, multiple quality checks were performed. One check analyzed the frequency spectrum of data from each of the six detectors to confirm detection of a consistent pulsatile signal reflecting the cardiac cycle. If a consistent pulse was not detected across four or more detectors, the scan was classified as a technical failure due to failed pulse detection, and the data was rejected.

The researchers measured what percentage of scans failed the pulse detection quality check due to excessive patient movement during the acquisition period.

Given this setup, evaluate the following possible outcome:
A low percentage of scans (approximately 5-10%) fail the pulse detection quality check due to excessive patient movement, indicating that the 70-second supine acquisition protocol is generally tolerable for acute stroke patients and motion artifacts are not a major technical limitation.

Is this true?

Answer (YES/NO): YES